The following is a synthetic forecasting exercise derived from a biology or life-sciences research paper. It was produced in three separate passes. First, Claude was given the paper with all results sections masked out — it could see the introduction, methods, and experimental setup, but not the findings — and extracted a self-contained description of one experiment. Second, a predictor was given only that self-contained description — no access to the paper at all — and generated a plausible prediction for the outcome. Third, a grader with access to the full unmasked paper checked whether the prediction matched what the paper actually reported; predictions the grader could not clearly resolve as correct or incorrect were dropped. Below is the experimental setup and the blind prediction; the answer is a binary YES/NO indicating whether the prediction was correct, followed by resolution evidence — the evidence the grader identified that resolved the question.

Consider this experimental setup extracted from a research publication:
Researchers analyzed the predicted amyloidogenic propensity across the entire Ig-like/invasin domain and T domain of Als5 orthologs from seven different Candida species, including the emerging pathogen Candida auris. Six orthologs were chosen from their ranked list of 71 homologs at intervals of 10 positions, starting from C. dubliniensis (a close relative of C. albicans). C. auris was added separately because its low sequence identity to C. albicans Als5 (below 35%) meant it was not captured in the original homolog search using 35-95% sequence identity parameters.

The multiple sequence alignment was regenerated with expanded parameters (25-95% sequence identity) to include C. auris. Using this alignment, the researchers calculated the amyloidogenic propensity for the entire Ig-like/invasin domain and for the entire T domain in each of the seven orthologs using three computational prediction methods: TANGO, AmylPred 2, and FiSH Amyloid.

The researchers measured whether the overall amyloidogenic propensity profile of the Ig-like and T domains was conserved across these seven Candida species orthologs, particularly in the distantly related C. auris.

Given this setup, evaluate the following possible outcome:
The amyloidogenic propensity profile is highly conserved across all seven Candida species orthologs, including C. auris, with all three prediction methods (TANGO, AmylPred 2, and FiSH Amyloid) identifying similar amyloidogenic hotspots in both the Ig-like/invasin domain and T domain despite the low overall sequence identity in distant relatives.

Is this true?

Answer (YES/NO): NO